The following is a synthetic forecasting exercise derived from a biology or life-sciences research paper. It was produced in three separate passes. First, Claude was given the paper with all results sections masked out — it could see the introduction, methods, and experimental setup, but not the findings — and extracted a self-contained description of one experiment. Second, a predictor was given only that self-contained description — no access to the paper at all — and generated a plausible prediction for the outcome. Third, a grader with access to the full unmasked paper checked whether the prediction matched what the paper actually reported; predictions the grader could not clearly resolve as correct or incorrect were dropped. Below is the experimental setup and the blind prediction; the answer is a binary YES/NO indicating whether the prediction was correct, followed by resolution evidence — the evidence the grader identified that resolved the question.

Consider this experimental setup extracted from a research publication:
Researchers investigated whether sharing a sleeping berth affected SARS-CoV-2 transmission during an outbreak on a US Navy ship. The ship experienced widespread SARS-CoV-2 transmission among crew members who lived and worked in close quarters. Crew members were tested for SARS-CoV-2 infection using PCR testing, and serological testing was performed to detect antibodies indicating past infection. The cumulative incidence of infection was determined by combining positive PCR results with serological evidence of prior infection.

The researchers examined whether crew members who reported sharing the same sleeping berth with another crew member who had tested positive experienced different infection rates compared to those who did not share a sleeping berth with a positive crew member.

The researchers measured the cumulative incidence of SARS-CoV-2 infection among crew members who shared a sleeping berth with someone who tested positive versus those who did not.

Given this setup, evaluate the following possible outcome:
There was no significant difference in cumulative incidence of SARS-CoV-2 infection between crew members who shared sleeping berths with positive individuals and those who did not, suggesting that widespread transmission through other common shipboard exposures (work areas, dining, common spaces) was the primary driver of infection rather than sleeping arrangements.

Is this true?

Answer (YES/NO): NO